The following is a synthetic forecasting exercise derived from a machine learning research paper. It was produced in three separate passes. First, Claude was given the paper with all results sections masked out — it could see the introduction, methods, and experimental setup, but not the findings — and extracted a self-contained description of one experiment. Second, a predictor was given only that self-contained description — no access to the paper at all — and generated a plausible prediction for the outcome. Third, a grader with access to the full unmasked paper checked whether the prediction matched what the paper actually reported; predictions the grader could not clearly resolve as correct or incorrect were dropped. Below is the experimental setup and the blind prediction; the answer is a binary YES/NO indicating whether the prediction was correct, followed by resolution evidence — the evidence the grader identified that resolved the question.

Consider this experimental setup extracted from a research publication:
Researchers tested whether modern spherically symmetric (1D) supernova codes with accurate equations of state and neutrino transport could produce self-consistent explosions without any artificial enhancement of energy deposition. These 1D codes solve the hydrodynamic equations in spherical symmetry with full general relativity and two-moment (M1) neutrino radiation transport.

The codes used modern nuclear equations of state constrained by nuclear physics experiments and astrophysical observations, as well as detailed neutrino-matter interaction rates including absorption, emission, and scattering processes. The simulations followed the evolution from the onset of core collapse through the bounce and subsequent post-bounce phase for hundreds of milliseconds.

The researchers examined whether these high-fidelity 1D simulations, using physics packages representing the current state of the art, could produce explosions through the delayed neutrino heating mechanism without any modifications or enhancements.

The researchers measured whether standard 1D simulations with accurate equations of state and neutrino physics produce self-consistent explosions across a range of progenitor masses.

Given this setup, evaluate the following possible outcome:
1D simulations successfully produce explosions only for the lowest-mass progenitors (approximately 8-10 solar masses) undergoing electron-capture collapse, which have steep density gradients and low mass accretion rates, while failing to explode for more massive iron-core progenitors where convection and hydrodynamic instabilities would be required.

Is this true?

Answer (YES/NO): NO